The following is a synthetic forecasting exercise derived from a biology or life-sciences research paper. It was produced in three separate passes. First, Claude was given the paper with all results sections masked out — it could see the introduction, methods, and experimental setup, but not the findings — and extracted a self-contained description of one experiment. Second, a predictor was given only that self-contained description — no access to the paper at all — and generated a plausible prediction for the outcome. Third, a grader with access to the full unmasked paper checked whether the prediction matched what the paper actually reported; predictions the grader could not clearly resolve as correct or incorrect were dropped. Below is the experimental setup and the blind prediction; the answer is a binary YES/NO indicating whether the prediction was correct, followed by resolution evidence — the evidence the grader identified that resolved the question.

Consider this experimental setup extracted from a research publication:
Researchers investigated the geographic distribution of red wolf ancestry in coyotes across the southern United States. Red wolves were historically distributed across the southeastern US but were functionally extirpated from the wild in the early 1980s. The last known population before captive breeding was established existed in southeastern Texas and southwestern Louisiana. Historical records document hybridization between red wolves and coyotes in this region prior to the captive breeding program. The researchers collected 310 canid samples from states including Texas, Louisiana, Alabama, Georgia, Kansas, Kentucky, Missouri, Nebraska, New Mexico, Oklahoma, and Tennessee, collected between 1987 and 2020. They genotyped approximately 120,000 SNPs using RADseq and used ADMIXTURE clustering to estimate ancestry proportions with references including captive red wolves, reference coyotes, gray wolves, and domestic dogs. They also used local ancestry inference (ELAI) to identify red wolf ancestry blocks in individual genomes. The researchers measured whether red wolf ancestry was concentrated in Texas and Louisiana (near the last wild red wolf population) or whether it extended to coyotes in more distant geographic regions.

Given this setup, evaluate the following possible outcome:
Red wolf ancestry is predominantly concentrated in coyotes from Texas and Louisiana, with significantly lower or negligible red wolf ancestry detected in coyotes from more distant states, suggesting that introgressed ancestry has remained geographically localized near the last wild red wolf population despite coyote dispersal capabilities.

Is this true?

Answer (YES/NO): NO